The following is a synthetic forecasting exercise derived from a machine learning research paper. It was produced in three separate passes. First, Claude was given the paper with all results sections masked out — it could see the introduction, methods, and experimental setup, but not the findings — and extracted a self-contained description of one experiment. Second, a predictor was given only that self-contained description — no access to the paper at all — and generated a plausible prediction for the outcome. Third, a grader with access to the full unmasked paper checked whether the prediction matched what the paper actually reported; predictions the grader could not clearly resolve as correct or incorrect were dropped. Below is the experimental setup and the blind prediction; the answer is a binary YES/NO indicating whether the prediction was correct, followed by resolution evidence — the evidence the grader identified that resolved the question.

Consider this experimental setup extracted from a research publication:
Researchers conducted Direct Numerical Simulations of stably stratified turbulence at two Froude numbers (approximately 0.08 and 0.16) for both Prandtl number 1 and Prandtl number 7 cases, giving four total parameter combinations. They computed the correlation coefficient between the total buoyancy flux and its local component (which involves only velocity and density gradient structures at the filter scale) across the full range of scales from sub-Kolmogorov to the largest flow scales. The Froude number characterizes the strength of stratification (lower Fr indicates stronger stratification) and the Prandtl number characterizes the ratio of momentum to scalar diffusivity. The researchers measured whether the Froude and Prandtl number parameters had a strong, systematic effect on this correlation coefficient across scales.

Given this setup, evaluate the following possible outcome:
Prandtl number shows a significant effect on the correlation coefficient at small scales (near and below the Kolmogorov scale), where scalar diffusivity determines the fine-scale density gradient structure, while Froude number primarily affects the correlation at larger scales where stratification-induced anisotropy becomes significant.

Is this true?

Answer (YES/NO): NO